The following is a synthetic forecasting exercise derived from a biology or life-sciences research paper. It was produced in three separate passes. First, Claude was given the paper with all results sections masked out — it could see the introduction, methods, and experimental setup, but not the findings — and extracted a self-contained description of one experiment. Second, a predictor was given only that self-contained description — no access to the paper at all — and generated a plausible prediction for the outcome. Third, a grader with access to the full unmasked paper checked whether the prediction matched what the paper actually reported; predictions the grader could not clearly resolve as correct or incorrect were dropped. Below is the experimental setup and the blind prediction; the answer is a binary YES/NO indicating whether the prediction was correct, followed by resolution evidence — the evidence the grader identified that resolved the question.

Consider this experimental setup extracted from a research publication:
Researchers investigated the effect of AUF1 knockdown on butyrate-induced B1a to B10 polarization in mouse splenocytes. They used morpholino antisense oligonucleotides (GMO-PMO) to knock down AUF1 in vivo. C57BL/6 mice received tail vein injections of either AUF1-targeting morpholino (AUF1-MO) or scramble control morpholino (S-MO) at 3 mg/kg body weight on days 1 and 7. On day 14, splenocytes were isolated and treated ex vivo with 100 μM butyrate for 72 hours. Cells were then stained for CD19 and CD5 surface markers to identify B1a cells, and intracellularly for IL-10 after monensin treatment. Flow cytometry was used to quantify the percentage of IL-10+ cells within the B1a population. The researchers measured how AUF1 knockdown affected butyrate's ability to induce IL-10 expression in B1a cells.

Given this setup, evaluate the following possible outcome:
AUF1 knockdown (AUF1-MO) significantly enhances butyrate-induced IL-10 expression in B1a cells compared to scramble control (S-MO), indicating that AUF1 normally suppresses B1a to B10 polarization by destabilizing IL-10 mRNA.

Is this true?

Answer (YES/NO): NO